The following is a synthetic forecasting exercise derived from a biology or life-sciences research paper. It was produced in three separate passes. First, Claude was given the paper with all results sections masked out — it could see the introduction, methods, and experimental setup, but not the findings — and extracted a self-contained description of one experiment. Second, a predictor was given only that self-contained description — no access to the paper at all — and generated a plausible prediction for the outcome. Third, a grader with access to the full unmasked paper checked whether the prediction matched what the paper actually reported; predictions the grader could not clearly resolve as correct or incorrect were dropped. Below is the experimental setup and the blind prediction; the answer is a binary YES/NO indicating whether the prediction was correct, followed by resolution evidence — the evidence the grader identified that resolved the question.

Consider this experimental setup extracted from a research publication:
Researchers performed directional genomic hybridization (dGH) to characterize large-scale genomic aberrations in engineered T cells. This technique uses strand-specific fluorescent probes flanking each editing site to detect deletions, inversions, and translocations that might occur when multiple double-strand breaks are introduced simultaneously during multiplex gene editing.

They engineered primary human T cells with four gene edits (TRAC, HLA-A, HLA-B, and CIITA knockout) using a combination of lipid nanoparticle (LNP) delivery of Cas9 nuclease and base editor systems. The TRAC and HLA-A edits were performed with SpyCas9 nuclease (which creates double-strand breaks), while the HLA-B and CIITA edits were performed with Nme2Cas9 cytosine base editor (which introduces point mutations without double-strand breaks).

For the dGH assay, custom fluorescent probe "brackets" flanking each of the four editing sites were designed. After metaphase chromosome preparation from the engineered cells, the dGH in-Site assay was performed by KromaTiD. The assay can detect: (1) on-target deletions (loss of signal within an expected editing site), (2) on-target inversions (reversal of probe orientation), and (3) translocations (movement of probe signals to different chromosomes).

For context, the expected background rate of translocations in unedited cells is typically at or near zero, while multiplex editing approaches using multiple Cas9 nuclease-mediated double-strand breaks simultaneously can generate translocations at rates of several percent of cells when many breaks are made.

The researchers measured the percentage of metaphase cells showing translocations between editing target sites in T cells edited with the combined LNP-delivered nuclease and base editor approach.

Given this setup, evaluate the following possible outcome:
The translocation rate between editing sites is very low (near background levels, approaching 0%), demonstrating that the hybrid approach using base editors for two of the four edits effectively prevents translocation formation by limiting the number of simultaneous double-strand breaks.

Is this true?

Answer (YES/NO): YES